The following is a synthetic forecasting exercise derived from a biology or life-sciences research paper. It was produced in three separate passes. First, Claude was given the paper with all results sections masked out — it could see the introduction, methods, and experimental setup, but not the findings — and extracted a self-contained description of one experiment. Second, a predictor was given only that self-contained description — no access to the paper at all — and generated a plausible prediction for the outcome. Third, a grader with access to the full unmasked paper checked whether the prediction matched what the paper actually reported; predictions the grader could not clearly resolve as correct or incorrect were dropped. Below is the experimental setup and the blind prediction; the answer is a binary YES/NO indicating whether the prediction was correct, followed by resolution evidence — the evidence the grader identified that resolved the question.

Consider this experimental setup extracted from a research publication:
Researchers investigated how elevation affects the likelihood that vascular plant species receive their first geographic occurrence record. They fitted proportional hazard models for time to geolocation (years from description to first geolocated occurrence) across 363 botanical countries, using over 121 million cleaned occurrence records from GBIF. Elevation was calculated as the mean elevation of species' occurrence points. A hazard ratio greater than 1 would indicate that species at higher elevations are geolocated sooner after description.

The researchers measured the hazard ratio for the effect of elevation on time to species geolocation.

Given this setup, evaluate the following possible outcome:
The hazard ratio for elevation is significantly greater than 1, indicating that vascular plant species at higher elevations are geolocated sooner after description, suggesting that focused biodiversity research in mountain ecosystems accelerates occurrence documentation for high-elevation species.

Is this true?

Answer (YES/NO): NO